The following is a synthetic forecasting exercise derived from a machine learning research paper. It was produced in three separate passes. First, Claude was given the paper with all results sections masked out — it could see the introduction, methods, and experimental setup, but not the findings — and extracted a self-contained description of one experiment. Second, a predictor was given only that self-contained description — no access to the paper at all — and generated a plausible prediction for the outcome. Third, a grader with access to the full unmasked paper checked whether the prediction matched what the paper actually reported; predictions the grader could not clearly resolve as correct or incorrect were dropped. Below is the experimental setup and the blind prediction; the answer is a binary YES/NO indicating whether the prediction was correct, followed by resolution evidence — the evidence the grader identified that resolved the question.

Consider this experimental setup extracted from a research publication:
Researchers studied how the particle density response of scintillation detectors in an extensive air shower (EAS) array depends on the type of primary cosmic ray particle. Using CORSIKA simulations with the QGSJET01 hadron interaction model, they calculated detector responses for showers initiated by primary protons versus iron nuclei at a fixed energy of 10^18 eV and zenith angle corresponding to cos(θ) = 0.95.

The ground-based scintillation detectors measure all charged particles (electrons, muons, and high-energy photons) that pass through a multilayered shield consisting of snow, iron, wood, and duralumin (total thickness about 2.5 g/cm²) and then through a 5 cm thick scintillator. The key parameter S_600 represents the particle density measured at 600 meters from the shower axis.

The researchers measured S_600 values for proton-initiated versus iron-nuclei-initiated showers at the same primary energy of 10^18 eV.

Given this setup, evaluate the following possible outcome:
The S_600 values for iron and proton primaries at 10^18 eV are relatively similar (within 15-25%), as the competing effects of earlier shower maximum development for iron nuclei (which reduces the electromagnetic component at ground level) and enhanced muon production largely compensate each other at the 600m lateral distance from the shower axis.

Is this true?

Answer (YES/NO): NO